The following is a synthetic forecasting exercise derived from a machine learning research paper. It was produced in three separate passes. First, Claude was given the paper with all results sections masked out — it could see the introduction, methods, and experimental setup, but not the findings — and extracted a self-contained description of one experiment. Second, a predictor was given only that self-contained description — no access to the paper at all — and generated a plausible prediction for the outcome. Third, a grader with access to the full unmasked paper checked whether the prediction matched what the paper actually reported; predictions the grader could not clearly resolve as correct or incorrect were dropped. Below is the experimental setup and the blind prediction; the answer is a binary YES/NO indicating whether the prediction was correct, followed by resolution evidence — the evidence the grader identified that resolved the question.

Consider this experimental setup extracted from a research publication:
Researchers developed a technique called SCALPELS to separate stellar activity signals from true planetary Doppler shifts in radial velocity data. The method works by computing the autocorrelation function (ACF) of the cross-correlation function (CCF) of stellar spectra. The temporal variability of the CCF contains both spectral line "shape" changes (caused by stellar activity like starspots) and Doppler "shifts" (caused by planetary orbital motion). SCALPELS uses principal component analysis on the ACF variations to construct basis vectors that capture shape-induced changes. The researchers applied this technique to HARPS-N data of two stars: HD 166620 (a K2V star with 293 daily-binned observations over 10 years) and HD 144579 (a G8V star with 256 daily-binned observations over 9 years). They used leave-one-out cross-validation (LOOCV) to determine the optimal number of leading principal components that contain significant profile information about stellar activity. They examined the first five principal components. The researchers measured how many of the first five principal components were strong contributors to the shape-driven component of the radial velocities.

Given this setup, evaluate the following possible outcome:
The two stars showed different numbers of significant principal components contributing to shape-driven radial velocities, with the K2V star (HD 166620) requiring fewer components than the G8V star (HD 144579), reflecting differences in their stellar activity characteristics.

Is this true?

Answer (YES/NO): NO